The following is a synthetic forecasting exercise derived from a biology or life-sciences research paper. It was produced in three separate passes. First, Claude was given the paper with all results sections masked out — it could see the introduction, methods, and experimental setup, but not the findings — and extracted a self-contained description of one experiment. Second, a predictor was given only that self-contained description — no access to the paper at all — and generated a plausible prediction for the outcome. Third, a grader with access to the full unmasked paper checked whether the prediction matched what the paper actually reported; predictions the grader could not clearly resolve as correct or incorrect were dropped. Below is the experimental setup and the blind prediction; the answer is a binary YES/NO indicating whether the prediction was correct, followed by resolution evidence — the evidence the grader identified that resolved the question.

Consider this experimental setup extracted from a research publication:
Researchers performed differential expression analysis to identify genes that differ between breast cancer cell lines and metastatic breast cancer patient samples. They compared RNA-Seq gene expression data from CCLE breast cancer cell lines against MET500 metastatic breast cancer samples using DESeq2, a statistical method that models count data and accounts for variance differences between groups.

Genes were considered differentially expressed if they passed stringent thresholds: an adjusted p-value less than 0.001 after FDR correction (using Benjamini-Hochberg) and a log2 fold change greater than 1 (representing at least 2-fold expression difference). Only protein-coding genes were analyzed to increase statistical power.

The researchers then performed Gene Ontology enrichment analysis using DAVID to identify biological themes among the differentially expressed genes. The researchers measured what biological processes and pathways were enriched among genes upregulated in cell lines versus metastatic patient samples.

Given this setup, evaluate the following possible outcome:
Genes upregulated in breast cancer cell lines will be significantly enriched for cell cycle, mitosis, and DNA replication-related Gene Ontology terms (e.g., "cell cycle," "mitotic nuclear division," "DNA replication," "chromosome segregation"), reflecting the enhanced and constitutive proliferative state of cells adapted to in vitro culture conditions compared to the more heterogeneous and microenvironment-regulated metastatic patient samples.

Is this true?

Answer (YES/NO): YES